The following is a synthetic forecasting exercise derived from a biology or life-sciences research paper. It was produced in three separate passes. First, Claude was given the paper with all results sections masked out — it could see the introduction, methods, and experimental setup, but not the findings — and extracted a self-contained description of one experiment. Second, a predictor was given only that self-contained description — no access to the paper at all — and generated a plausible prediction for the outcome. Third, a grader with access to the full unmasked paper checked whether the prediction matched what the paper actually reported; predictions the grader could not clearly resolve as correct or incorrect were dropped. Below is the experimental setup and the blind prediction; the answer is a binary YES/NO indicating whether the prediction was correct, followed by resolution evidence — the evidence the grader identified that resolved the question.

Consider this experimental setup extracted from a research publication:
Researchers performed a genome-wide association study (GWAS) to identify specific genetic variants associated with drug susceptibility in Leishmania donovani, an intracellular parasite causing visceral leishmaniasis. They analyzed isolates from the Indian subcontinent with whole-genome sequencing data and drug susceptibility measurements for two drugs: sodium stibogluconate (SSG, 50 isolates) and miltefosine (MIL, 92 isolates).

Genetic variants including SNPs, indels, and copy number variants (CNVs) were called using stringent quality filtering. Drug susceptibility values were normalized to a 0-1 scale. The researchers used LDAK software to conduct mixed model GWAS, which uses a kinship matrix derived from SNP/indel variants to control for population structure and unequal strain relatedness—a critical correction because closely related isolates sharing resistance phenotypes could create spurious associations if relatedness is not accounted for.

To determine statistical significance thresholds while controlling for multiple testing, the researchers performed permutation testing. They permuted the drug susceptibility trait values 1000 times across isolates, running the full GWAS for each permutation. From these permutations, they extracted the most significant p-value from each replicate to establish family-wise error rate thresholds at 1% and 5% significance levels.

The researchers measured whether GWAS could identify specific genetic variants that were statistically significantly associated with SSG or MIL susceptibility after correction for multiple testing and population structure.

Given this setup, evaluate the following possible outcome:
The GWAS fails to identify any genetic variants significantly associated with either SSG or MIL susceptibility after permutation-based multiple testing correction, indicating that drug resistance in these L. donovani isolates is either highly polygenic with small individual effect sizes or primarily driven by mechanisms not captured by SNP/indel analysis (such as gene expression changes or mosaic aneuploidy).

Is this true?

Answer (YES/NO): YES